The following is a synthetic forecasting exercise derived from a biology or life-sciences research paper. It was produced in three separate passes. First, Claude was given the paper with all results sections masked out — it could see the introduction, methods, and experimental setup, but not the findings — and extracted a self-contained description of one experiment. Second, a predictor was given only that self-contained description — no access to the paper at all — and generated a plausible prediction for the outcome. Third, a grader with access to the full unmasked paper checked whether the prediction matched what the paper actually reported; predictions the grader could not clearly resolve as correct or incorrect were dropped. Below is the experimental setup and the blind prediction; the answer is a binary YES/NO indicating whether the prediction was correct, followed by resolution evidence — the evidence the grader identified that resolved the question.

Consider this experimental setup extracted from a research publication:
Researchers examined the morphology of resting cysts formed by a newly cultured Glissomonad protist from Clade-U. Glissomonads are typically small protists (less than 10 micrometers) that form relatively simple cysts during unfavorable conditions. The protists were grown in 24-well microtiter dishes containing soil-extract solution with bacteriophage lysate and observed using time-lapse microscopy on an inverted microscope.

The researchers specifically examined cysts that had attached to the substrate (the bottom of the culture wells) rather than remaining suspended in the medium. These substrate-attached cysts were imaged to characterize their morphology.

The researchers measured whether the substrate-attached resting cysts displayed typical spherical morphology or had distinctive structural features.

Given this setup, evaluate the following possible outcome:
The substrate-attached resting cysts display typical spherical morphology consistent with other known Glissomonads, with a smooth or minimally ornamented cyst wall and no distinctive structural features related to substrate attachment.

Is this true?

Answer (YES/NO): NO